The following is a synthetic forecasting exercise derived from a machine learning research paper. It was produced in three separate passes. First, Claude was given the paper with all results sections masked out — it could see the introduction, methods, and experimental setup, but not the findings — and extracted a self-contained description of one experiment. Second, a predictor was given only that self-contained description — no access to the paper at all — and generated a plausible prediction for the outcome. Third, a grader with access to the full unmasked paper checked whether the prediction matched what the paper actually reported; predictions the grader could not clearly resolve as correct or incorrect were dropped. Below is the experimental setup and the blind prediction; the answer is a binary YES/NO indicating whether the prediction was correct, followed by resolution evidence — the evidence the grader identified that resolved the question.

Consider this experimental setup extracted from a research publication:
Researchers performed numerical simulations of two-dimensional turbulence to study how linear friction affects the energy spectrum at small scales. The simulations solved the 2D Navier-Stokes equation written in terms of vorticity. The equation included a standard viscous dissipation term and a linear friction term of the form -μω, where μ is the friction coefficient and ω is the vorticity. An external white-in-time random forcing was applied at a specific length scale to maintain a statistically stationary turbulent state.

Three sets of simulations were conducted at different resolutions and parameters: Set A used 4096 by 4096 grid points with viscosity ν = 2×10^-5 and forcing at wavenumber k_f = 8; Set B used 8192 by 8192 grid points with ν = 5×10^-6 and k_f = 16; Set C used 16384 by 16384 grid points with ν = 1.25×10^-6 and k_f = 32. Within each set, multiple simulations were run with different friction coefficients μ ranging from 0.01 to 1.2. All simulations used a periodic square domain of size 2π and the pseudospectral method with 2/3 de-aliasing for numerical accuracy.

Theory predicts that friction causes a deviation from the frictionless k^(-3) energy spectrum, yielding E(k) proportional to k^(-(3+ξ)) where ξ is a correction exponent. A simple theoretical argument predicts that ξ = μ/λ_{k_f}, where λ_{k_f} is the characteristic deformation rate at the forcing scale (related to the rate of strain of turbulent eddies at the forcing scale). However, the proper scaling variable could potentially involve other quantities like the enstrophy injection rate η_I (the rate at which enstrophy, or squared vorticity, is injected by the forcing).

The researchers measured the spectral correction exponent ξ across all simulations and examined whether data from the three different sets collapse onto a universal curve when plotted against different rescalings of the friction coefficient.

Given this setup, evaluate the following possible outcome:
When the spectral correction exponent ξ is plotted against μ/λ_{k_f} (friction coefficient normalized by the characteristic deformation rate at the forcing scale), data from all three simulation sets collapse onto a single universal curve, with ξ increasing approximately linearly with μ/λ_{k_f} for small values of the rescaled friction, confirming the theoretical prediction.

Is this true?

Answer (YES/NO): YES